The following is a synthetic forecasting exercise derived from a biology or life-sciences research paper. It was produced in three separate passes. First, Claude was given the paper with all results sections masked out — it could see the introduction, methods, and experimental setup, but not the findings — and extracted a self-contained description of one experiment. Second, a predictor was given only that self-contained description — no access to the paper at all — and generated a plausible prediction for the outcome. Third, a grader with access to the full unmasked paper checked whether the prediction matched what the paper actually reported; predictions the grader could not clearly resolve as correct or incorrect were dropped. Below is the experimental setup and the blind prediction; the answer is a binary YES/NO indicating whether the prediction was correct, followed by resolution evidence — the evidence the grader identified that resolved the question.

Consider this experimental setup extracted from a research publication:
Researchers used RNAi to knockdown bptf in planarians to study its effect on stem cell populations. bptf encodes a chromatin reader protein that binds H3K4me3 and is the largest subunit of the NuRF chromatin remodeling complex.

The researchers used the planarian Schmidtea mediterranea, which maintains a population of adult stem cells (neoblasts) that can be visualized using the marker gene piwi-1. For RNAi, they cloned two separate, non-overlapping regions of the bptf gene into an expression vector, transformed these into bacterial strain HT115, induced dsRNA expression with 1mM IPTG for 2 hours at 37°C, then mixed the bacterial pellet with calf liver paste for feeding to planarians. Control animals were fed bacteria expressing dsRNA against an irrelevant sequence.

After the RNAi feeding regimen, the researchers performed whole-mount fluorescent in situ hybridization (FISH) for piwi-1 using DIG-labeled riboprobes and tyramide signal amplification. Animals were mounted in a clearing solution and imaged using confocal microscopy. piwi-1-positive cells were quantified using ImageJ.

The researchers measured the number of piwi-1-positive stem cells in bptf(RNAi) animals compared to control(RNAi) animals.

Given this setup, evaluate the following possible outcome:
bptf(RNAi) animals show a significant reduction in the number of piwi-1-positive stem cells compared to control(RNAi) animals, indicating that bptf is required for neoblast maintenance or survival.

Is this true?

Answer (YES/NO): YES